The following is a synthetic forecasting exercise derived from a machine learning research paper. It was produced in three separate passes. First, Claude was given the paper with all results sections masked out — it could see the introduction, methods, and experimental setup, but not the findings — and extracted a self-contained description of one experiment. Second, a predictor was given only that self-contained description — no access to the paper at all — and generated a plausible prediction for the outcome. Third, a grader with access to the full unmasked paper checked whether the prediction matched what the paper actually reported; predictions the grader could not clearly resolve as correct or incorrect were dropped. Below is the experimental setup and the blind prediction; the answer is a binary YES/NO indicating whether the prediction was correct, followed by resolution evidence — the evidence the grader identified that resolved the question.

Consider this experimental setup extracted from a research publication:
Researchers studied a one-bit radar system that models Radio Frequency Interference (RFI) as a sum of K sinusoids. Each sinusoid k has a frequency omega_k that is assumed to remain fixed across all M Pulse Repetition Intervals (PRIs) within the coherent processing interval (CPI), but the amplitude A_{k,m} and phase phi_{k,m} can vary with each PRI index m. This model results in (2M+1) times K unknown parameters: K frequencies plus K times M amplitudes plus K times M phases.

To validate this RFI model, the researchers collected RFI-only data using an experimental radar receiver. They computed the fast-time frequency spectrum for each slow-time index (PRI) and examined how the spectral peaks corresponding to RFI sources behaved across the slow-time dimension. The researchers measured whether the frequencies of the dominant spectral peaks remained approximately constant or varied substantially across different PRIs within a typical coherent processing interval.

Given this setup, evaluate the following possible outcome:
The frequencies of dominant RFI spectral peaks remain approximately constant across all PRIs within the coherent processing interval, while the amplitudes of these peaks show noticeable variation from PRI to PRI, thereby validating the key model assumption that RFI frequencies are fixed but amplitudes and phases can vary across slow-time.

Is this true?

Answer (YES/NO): NO